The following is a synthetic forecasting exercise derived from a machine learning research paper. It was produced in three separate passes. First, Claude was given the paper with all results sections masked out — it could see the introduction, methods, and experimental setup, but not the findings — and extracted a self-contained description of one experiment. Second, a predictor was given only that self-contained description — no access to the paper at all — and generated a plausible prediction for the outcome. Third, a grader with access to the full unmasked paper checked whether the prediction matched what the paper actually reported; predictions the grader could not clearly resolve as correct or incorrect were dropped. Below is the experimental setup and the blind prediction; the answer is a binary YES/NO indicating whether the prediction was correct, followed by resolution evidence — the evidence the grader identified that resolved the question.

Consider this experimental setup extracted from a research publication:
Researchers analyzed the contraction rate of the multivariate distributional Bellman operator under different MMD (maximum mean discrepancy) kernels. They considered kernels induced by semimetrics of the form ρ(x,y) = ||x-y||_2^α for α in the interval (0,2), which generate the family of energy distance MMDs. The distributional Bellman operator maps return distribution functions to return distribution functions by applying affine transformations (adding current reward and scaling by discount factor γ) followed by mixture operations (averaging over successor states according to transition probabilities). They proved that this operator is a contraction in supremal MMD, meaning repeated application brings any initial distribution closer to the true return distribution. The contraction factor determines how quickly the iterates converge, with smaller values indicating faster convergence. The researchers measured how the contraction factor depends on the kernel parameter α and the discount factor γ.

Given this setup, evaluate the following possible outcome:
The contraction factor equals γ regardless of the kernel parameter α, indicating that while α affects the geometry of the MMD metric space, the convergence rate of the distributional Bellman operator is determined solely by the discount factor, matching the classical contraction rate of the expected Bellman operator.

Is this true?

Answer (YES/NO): NO